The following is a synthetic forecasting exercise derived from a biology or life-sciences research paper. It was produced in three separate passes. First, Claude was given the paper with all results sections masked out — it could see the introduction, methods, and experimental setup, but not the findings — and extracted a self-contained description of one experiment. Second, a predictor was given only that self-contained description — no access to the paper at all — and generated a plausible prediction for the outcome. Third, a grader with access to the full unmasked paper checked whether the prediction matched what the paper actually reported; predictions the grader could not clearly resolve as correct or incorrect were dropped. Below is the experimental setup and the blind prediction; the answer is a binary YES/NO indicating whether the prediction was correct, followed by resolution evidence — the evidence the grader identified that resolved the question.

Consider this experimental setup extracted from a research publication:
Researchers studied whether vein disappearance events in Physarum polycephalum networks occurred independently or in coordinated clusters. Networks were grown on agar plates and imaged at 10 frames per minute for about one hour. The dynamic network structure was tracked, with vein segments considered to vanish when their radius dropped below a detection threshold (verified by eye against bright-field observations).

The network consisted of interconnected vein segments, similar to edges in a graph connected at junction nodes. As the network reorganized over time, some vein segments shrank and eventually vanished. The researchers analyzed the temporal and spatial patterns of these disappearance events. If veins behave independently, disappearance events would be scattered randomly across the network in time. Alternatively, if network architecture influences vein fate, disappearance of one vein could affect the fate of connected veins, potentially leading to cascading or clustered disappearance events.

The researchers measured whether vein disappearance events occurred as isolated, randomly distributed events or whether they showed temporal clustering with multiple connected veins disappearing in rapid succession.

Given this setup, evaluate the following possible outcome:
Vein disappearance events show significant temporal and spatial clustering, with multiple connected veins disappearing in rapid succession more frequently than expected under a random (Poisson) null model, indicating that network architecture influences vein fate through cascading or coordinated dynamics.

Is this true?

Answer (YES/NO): YES